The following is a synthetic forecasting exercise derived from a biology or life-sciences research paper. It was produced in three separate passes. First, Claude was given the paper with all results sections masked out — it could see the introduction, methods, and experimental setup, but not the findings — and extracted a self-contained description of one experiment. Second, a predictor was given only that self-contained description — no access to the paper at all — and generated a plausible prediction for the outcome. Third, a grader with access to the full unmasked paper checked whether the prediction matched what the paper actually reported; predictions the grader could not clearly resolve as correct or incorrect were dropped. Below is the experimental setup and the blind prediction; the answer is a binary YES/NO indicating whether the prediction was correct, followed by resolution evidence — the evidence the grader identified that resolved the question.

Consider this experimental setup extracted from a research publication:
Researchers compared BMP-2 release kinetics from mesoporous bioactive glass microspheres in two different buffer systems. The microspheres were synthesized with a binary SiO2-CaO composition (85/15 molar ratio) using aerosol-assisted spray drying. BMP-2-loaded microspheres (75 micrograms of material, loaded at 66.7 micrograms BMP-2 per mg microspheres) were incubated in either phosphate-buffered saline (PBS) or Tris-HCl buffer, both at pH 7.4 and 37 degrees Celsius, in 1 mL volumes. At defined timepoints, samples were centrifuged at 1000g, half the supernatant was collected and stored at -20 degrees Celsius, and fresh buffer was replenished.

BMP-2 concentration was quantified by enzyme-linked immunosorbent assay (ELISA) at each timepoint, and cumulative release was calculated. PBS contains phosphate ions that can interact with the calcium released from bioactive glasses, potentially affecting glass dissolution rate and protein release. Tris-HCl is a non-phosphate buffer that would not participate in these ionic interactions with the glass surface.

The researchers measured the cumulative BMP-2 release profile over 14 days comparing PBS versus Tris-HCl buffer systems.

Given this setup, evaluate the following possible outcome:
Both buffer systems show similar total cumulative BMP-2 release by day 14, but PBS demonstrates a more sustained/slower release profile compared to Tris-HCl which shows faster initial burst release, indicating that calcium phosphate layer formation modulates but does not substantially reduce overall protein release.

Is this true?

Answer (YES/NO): NO